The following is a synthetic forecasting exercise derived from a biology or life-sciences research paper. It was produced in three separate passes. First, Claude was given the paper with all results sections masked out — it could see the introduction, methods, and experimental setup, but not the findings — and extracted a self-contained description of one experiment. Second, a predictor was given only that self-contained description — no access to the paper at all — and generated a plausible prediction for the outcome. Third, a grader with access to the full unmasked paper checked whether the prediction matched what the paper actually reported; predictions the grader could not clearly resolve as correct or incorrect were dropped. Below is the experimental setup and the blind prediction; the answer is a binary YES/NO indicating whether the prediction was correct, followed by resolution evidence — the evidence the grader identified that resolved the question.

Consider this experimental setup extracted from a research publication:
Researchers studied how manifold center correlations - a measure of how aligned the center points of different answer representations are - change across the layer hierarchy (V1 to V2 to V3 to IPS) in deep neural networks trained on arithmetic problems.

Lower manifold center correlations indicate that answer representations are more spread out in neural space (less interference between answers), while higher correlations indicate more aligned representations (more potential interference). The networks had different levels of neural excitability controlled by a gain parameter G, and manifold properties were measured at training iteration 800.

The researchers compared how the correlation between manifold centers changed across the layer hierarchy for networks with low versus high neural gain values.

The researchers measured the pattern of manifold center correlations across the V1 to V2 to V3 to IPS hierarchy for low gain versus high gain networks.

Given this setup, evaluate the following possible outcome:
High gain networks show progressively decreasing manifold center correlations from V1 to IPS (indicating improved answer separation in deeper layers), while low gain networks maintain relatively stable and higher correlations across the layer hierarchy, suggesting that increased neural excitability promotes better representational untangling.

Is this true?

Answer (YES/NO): NO